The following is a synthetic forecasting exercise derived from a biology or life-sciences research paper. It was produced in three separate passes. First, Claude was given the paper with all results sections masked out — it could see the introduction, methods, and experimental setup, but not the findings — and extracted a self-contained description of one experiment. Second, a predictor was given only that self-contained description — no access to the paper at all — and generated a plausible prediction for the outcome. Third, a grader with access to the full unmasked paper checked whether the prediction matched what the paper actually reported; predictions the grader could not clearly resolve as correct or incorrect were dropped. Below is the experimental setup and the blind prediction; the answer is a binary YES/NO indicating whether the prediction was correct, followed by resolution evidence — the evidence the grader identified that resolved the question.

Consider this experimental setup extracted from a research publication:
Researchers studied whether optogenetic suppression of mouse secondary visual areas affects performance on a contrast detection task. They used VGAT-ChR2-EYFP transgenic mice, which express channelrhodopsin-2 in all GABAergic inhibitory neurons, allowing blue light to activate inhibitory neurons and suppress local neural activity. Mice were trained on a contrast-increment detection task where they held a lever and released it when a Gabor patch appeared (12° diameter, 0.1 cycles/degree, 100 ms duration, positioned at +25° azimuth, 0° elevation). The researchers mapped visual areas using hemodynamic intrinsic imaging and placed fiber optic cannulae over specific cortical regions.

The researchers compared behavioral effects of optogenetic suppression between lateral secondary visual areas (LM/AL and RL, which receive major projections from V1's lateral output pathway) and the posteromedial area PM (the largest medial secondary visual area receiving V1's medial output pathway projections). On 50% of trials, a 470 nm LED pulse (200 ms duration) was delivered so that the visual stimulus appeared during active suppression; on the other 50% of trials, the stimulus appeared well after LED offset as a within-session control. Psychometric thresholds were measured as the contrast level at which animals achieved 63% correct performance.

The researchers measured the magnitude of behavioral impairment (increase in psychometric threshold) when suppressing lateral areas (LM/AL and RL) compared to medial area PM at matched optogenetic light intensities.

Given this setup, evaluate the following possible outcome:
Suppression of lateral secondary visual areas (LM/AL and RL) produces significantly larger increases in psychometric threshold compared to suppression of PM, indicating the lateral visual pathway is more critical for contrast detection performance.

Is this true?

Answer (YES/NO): YES